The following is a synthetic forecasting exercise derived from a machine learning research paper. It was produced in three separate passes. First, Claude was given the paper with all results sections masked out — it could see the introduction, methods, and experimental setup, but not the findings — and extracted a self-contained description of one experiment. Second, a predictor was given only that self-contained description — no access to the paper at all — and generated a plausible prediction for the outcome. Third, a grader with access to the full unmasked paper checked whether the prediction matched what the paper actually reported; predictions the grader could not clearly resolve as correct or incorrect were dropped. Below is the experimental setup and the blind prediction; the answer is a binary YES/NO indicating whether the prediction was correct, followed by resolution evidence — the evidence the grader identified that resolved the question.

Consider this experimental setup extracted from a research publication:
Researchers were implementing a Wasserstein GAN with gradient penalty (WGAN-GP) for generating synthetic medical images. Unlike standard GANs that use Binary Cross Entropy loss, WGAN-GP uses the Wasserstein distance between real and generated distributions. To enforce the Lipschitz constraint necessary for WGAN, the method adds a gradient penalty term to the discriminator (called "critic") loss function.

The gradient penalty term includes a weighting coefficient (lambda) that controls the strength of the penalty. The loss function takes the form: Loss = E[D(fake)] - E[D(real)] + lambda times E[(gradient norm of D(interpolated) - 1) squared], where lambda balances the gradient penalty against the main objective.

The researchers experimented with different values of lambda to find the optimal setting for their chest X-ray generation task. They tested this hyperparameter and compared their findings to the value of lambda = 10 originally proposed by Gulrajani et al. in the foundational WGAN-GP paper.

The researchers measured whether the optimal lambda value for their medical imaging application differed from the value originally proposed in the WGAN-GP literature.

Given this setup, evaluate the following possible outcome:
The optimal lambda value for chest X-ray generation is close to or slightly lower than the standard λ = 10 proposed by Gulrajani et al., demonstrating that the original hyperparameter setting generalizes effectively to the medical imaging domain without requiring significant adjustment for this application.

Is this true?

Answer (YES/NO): YES